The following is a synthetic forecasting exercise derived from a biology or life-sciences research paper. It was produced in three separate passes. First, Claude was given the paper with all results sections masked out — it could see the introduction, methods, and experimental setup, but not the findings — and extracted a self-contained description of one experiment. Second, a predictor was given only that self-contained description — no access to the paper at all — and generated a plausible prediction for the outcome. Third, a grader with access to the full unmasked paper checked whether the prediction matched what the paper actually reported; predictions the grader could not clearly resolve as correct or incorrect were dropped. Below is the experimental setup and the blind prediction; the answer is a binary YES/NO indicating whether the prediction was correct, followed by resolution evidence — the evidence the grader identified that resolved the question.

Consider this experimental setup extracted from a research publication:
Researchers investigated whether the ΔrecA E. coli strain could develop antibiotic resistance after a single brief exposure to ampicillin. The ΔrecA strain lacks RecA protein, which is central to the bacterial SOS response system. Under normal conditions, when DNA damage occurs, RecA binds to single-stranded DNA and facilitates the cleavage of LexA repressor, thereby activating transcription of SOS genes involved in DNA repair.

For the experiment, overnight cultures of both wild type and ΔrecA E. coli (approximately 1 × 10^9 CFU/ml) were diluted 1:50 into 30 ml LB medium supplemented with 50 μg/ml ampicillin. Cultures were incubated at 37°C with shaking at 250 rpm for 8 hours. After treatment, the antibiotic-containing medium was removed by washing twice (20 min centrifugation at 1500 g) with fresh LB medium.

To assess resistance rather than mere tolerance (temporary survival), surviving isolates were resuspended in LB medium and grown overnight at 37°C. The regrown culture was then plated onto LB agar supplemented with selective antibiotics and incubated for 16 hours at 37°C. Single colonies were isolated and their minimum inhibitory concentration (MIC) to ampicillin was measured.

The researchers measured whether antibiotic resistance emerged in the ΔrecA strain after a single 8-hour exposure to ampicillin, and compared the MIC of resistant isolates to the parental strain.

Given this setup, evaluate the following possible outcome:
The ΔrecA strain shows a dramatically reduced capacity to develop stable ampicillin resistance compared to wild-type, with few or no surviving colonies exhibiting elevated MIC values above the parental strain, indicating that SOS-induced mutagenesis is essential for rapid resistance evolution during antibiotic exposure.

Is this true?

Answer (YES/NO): NO